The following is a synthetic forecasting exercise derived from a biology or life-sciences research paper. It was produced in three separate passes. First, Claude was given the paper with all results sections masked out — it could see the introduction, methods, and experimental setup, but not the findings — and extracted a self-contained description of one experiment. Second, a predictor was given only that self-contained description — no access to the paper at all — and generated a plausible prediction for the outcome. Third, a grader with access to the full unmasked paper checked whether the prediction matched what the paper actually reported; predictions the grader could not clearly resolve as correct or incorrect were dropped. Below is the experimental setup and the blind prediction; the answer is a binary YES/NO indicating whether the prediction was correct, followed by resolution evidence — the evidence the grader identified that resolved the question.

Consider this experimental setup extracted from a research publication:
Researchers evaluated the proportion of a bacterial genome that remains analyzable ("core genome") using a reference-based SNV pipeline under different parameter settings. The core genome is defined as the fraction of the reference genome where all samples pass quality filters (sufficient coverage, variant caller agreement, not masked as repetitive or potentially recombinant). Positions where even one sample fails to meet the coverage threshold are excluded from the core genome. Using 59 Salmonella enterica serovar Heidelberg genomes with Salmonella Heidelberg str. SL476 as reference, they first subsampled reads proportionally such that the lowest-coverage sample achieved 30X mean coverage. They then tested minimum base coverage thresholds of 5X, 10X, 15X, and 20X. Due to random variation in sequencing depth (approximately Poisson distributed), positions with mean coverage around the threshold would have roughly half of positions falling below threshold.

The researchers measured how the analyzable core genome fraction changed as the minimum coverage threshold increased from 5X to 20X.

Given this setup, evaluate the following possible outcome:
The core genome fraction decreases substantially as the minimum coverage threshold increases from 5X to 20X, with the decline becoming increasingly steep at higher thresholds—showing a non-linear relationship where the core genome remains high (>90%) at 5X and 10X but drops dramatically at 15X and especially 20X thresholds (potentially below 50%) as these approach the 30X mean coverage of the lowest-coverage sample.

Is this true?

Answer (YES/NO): NO